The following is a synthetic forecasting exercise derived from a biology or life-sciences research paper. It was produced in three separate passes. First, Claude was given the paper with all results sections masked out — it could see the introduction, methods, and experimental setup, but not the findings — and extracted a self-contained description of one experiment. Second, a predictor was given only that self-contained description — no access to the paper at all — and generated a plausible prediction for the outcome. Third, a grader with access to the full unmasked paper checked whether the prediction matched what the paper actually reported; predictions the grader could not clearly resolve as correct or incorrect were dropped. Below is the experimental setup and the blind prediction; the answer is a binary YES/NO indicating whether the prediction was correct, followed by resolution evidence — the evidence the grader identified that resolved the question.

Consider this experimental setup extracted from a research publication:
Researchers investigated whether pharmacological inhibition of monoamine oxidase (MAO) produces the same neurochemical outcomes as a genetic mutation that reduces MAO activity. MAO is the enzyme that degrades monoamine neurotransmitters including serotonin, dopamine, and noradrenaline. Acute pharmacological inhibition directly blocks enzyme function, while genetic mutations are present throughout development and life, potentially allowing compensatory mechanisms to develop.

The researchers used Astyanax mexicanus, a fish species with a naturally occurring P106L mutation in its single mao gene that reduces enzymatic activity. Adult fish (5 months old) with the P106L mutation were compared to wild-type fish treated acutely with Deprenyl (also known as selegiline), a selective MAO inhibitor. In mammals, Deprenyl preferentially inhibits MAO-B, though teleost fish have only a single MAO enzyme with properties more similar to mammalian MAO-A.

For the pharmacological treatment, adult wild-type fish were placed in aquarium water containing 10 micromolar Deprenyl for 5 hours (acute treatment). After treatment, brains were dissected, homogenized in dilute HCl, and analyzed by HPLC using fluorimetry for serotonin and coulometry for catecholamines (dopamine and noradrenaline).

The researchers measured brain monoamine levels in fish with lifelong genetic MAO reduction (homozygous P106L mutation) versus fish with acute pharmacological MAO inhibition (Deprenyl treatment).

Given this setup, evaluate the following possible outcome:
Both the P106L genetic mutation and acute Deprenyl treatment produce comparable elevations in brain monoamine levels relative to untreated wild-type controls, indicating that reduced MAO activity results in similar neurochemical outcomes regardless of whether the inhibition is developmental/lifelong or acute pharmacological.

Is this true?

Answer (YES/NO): NO